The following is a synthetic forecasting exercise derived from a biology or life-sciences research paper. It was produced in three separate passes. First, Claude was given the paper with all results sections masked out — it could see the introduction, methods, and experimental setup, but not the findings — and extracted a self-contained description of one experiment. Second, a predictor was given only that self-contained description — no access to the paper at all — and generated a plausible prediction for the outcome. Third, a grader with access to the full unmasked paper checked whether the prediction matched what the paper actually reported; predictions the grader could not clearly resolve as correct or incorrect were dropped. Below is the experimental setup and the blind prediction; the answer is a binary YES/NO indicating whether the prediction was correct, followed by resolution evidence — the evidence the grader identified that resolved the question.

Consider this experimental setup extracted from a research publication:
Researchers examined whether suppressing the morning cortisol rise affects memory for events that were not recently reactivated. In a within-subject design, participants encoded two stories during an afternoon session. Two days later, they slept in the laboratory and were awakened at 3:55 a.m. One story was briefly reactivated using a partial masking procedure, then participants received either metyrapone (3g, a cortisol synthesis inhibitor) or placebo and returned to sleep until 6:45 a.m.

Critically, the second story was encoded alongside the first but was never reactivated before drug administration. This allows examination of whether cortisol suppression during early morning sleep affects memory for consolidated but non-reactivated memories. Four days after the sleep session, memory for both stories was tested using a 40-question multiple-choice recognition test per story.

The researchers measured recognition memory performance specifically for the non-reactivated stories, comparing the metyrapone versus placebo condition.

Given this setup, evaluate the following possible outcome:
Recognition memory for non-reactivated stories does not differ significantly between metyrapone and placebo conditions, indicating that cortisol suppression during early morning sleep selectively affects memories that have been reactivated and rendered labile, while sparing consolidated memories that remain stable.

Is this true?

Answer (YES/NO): YES